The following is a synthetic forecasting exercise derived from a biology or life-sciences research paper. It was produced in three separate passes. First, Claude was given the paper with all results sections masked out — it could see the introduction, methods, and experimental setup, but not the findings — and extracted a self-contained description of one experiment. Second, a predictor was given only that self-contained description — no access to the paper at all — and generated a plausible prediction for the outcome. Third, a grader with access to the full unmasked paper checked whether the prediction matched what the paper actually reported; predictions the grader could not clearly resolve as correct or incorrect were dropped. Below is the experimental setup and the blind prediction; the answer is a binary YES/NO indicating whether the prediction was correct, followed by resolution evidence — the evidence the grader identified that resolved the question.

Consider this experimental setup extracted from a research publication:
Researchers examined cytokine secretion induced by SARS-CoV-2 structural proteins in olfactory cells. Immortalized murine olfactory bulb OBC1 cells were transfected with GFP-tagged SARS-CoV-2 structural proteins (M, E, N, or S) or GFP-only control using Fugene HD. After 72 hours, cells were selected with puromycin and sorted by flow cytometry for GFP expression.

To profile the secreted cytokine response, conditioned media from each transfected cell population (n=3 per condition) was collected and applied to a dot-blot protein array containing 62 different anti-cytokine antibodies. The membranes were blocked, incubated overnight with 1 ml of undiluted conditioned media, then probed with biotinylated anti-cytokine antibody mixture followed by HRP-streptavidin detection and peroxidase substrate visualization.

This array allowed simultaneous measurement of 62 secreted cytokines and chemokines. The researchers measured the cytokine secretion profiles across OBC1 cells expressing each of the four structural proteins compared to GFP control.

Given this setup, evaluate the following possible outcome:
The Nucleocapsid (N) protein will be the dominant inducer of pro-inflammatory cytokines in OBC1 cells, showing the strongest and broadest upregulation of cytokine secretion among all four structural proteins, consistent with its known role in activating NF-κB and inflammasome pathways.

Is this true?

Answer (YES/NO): NO